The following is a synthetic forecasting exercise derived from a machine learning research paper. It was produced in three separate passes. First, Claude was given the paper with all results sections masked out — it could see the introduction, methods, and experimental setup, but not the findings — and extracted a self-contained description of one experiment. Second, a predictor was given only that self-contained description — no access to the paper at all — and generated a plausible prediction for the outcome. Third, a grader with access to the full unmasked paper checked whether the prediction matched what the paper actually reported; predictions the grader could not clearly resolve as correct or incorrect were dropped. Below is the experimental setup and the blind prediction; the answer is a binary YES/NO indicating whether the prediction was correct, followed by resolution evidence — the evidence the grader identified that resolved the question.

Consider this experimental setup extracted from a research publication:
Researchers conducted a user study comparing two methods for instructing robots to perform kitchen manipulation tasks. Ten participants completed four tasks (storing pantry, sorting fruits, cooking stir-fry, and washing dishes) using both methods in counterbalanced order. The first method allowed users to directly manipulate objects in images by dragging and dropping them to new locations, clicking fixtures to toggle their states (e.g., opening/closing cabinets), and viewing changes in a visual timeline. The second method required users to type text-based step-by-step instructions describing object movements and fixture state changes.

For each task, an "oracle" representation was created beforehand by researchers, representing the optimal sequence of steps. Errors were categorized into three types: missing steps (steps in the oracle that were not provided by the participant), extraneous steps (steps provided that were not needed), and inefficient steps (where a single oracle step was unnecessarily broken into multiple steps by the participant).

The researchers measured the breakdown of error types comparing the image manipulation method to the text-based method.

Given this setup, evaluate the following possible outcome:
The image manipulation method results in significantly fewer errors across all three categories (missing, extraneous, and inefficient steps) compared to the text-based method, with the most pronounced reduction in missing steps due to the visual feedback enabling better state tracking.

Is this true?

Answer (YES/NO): NO